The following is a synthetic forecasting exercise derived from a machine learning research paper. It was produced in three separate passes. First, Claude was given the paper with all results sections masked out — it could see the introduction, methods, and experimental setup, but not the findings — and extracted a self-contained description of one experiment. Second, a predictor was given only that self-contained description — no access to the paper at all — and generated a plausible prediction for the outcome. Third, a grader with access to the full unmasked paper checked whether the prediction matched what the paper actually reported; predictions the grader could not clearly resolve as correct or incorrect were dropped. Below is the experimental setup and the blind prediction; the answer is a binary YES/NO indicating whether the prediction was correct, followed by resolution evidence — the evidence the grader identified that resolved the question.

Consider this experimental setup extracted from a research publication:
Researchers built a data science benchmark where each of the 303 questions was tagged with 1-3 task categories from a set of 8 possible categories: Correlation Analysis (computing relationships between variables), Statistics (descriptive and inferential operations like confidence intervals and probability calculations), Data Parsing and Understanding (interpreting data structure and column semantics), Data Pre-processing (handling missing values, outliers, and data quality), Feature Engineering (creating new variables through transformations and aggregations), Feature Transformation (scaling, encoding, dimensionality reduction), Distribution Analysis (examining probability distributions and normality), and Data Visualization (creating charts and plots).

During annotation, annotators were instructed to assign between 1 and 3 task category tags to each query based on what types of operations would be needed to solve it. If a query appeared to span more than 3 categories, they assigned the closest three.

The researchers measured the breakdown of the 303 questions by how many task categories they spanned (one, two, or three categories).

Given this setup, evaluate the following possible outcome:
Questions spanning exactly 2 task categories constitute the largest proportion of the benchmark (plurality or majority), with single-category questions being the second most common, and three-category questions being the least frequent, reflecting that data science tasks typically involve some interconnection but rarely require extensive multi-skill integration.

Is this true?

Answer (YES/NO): NO